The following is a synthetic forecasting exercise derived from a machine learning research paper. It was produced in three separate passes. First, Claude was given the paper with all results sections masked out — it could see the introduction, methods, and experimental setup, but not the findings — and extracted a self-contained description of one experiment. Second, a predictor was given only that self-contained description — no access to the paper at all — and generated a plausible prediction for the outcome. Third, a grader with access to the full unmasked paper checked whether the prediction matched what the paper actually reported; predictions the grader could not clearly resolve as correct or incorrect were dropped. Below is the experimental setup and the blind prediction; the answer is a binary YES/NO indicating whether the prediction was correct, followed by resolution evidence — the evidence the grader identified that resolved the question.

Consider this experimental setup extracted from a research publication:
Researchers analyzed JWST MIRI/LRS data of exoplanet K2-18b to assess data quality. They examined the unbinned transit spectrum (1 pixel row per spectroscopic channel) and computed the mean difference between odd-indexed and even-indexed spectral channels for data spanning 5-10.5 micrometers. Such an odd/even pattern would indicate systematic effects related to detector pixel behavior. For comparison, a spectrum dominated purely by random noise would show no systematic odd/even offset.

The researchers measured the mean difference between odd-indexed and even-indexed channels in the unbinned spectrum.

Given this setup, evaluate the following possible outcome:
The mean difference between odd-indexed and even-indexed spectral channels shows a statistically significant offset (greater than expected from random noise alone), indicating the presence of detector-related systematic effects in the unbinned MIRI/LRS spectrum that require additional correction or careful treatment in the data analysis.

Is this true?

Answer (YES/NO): YES